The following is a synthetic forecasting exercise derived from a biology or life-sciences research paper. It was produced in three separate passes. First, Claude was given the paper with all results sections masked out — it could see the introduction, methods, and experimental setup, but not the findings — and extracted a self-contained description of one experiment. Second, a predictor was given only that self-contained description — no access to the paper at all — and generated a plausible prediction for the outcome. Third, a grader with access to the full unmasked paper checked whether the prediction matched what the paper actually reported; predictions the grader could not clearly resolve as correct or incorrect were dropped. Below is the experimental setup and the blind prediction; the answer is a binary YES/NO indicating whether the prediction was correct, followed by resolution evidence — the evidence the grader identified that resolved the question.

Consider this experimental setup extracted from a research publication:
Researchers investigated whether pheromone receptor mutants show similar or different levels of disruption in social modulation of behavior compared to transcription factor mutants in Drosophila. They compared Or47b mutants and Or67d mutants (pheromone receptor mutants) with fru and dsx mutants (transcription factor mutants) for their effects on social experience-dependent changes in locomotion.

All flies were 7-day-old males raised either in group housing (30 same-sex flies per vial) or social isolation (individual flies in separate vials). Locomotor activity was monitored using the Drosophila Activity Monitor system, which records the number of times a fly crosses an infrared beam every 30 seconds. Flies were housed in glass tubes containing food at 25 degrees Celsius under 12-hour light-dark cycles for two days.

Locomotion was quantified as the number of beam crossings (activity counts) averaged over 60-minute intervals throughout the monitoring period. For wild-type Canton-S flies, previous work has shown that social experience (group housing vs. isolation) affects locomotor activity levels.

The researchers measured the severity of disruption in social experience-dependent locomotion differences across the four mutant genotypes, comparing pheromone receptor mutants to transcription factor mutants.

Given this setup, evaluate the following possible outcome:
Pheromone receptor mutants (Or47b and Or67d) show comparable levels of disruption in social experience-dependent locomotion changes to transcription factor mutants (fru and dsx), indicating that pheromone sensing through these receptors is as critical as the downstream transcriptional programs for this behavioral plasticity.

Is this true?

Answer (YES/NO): NO